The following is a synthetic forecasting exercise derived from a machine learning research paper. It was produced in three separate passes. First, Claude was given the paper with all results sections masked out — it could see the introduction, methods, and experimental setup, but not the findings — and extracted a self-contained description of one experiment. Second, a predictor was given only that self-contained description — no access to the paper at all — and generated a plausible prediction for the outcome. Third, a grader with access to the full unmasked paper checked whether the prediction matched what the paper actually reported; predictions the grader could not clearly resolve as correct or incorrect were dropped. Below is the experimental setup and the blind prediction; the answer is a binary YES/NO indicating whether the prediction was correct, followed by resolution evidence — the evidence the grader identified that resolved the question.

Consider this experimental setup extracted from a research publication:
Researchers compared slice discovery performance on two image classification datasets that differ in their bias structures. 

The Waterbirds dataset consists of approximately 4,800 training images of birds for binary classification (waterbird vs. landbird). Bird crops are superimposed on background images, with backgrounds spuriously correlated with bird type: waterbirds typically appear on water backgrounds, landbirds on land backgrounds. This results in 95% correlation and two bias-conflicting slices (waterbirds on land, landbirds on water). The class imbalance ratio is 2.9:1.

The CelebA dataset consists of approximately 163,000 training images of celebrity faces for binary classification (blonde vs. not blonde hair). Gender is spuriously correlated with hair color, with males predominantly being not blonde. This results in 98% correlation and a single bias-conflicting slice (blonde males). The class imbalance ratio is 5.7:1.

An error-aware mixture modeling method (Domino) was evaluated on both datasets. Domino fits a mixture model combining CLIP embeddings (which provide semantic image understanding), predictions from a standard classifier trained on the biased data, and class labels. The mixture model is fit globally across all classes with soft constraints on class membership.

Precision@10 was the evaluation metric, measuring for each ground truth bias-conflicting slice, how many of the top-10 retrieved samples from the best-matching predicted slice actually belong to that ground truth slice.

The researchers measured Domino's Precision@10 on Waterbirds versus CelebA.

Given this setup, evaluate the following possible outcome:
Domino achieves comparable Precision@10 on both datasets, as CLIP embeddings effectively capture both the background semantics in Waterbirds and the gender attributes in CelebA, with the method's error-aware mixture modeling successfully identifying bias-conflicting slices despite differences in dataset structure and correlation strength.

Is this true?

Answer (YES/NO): YES